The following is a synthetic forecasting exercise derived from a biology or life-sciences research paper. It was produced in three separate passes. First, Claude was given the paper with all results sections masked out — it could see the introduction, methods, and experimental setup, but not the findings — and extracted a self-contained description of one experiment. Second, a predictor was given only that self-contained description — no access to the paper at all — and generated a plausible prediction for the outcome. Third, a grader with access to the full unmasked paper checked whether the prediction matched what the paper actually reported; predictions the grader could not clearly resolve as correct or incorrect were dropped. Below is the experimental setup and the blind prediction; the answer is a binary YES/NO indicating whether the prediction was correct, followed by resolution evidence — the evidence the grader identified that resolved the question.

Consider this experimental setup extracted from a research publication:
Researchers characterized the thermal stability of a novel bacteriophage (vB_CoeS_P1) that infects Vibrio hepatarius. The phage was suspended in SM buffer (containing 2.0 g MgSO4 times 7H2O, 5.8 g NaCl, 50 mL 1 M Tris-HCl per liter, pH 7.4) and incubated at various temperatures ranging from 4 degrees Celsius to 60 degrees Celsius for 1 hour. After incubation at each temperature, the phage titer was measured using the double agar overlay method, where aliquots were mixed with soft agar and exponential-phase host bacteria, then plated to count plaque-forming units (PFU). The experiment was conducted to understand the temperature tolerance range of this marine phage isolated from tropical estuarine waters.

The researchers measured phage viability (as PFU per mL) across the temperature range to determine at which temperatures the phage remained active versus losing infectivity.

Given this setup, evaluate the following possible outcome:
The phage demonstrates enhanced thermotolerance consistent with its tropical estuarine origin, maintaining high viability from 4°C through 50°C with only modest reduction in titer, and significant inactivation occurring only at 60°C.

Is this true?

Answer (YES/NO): NO